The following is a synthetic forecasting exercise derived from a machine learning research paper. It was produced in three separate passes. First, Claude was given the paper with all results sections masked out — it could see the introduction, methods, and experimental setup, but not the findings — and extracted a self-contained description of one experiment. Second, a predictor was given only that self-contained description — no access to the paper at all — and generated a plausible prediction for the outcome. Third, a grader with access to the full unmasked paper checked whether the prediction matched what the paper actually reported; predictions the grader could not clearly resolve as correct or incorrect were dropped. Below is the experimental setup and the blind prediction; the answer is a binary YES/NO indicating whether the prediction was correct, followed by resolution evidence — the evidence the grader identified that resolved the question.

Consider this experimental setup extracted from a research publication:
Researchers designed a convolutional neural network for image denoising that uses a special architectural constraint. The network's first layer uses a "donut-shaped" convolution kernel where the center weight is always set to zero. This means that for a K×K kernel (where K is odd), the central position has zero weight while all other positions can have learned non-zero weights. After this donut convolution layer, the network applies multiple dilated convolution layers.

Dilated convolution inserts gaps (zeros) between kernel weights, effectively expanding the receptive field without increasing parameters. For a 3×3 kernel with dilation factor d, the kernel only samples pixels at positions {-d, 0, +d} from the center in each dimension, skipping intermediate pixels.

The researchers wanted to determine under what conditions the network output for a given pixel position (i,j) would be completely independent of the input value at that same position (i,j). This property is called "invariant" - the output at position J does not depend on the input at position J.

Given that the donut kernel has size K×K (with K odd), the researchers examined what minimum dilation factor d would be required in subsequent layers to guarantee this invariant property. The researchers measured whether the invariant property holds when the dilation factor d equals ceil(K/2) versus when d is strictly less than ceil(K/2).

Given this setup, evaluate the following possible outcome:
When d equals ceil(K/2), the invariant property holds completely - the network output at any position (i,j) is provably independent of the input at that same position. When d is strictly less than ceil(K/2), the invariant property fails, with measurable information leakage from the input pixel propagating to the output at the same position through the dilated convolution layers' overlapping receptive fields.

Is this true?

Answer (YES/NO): YES